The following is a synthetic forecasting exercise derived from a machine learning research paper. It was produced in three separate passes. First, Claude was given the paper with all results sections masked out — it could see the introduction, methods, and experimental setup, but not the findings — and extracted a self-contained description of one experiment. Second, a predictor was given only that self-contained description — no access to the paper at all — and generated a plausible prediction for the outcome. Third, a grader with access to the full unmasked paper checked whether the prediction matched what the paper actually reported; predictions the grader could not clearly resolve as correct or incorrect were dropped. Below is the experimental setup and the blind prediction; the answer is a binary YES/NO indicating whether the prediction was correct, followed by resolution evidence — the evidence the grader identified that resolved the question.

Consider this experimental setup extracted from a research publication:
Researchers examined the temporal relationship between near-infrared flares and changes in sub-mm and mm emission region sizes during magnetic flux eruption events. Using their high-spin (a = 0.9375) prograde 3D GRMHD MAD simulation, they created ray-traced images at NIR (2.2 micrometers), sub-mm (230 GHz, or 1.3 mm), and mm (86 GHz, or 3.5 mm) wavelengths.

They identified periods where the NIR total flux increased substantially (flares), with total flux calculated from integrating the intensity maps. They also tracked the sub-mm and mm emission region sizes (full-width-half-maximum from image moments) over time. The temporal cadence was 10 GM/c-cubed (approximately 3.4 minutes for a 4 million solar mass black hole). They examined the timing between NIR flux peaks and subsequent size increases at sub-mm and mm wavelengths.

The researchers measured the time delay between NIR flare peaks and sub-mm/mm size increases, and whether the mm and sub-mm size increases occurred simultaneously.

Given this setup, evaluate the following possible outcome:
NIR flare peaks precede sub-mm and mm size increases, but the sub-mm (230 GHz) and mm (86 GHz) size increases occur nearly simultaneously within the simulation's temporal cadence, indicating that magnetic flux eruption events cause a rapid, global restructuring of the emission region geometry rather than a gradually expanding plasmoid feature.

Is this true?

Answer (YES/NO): NO